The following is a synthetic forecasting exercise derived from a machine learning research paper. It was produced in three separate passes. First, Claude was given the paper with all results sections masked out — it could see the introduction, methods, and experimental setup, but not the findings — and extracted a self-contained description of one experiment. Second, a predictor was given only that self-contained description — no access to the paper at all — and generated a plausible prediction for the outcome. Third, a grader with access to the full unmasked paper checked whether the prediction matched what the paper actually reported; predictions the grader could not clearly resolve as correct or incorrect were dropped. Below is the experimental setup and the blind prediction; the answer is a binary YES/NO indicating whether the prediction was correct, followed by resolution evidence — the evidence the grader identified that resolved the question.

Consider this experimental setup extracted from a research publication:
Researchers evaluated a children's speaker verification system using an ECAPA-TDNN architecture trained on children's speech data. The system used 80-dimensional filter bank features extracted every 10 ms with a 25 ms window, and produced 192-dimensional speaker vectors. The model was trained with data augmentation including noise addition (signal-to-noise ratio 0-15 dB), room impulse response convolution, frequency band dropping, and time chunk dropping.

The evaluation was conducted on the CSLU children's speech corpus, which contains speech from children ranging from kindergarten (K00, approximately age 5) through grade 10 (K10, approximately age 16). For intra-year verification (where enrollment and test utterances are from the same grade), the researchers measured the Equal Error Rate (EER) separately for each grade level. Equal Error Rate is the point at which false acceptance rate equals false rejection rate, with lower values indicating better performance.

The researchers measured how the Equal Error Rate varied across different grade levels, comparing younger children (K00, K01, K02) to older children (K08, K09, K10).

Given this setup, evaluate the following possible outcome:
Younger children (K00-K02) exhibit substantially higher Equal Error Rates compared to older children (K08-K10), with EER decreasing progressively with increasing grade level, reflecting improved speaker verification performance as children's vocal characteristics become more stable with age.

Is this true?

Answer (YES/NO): NO